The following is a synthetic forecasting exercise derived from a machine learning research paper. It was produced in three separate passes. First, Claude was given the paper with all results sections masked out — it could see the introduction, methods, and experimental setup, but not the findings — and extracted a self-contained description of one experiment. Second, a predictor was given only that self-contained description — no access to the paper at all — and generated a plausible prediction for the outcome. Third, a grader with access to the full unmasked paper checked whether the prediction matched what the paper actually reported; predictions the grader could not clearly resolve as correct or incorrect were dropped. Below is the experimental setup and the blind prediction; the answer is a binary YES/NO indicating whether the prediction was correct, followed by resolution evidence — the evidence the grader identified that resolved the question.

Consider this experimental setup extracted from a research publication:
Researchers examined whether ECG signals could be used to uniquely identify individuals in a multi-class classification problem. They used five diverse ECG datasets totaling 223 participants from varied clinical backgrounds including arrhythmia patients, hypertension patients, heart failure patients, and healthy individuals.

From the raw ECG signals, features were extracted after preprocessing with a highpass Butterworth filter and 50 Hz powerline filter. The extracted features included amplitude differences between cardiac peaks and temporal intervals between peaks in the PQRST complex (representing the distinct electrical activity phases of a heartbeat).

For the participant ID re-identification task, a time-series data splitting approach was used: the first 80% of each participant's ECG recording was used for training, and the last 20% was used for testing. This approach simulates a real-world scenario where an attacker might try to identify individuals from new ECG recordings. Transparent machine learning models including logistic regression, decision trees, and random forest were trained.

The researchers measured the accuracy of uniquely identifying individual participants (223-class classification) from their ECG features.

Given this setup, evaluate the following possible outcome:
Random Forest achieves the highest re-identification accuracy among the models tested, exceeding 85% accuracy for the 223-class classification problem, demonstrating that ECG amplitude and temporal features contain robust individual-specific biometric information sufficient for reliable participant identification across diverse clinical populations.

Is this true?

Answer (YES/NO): NO